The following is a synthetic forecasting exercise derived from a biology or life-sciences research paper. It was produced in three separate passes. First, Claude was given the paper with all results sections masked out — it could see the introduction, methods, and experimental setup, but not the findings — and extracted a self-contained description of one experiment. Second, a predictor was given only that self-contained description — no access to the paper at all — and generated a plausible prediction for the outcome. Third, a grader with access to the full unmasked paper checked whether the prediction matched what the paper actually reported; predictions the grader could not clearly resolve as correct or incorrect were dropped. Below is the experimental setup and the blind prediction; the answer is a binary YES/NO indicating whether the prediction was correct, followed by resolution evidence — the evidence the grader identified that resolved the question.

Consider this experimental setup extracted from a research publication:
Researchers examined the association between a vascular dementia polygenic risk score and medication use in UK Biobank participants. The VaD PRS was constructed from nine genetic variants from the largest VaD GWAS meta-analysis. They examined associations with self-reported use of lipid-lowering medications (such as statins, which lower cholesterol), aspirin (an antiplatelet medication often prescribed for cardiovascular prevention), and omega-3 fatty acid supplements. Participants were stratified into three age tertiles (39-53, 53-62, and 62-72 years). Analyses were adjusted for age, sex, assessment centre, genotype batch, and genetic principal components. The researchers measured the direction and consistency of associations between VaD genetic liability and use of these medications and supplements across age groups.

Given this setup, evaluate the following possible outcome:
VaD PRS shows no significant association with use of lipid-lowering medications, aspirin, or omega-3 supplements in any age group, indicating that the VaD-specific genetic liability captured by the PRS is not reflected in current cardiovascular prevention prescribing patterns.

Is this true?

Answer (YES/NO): NO